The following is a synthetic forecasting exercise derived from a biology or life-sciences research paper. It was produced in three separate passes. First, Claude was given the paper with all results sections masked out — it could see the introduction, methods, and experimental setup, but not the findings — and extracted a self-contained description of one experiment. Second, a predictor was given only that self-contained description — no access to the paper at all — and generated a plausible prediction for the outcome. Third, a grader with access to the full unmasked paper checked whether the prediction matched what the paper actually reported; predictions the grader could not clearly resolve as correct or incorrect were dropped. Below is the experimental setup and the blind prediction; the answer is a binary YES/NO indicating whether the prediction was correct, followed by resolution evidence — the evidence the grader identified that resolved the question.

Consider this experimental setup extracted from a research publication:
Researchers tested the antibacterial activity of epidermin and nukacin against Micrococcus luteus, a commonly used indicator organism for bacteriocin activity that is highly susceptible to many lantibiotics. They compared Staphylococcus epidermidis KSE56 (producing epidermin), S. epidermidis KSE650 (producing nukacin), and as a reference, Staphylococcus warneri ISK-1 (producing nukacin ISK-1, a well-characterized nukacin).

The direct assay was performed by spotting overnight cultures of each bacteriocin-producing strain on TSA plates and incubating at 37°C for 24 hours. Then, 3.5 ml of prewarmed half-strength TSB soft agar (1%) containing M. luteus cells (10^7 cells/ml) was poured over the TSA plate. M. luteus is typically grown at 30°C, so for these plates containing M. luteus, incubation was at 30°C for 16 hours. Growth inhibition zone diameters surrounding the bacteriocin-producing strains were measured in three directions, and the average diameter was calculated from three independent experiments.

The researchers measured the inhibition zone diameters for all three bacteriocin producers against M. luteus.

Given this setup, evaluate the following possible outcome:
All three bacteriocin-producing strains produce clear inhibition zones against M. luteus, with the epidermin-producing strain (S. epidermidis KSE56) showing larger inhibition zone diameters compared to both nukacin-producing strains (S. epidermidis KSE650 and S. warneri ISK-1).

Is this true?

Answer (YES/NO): NO